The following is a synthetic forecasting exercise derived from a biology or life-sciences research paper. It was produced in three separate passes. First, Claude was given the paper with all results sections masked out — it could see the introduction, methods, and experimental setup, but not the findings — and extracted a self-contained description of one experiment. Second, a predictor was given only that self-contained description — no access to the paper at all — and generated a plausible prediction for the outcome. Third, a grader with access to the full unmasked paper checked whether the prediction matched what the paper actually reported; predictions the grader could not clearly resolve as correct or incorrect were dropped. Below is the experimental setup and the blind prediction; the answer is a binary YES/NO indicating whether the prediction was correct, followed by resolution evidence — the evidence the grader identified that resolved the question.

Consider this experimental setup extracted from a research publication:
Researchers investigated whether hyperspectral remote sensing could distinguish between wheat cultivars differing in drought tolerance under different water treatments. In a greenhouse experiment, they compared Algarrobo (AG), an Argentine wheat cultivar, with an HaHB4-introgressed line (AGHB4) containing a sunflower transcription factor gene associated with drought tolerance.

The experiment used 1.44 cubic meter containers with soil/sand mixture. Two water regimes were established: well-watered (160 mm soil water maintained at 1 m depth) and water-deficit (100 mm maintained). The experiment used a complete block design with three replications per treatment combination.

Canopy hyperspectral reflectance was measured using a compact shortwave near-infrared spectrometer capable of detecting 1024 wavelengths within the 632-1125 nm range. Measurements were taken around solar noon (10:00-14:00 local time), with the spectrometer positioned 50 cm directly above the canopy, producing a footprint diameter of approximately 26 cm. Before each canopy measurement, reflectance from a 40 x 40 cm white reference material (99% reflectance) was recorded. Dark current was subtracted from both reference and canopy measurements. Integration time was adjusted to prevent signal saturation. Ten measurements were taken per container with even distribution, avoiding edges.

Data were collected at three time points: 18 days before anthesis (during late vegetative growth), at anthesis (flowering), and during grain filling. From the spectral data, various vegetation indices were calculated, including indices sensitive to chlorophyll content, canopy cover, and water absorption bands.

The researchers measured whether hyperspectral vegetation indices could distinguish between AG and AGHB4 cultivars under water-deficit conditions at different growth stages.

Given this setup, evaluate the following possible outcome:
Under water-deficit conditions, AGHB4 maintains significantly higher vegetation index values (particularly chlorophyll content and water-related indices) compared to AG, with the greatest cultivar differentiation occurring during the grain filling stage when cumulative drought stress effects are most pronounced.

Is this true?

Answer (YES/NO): NO